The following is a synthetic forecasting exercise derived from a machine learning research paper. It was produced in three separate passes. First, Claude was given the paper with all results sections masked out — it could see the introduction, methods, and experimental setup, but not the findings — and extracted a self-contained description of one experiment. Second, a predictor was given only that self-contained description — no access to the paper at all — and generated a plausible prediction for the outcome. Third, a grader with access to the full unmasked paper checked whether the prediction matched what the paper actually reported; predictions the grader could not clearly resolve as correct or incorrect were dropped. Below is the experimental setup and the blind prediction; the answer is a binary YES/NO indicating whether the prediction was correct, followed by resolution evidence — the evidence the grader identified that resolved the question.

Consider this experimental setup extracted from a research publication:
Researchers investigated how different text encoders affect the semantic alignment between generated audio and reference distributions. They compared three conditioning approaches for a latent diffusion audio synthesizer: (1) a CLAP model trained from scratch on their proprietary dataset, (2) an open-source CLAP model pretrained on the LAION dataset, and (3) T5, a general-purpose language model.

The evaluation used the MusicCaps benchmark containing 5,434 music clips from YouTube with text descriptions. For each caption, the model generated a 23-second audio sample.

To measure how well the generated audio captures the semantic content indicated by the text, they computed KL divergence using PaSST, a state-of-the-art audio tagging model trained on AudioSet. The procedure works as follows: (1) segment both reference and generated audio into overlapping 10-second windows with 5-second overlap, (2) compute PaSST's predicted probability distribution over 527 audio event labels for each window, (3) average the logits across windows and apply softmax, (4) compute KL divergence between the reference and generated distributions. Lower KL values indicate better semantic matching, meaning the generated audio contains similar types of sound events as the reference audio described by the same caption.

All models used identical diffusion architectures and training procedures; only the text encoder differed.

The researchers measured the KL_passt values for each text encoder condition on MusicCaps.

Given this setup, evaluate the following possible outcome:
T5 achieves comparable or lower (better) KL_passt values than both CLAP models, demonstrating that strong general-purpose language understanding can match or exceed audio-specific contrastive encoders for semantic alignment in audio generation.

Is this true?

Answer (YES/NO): NO